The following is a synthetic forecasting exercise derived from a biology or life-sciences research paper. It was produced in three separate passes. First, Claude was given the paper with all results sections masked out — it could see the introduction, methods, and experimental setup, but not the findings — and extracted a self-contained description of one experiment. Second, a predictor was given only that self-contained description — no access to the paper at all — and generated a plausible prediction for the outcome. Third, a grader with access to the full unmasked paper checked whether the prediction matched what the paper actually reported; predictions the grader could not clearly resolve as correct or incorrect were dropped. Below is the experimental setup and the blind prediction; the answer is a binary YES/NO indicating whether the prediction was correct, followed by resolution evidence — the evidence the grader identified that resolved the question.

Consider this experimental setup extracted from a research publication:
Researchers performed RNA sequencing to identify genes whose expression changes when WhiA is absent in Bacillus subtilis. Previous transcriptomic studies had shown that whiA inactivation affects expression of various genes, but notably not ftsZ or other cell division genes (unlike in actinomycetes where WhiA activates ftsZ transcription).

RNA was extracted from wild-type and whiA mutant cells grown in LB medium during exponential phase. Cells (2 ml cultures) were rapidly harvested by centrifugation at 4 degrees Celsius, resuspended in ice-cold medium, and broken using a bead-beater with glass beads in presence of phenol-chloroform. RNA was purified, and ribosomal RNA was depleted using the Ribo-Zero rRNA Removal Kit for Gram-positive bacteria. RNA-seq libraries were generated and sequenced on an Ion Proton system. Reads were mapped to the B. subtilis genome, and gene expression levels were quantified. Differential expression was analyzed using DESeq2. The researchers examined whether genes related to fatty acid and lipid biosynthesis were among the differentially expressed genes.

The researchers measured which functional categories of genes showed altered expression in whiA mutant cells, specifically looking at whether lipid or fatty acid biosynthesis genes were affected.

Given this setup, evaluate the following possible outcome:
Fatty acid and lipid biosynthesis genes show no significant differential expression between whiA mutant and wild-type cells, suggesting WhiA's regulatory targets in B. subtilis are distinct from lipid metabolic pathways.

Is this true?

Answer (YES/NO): NO